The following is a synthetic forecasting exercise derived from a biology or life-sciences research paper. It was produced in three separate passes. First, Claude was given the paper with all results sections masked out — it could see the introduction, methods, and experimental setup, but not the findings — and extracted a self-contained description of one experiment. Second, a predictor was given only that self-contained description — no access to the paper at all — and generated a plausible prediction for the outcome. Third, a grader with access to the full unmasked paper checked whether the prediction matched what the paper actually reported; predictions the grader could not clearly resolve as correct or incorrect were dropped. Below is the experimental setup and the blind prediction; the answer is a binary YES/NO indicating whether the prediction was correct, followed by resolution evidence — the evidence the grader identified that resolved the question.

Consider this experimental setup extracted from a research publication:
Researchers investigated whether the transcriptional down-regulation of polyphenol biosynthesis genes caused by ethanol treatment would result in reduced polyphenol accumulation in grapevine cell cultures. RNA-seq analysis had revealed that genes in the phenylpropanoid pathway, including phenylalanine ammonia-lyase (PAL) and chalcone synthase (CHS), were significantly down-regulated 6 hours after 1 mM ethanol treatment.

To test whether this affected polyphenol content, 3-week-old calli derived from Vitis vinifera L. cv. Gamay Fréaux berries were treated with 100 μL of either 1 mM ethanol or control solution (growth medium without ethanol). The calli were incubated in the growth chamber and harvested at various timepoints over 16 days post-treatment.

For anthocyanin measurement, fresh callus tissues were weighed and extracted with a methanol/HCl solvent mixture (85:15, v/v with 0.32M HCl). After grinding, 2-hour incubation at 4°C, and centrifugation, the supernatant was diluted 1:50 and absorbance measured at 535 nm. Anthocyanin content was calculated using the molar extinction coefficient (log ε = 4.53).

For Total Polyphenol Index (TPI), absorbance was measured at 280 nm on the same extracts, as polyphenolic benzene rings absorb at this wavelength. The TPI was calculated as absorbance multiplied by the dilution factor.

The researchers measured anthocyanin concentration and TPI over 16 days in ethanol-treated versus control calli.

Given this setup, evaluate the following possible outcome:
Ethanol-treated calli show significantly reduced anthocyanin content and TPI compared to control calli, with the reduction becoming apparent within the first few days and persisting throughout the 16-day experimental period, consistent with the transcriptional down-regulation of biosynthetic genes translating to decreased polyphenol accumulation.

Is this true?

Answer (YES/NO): NO